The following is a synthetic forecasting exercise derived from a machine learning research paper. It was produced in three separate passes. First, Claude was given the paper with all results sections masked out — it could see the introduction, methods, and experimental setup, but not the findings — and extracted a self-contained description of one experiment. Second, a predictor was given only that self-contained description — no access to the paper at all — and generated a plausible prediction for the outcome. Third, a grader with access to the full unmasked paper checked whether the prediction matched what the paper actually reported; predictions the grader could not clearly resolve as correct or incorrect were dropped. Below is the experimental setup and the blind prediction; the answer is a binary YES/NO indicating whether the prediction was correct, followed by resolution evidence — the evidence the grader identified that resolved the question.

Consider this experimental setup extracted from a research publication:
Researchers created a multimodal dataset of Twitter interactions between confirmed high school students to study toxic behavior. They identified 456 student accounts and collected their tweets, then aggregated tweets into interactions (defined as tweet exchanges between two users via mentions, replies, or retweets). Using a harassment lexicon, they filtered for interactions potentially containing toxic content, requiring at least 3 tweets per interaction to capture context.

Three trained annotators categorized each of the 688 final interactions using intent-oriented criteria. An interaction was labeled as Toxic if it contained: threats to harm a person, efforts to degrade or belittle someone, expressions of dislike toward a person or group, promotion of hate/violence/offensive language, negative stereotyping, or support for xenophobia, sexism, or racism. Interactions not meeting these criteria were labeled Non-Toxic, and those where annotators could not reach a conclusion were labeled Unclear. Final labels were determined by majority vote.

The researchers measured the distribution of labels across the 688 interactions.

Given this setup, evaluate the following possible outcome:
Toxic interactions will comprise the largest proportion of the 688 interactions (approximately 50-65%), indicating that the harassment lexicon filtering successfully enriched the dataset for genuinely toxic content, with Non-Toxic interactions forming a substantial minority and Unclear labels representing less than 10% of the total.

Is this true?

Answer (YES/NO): NO